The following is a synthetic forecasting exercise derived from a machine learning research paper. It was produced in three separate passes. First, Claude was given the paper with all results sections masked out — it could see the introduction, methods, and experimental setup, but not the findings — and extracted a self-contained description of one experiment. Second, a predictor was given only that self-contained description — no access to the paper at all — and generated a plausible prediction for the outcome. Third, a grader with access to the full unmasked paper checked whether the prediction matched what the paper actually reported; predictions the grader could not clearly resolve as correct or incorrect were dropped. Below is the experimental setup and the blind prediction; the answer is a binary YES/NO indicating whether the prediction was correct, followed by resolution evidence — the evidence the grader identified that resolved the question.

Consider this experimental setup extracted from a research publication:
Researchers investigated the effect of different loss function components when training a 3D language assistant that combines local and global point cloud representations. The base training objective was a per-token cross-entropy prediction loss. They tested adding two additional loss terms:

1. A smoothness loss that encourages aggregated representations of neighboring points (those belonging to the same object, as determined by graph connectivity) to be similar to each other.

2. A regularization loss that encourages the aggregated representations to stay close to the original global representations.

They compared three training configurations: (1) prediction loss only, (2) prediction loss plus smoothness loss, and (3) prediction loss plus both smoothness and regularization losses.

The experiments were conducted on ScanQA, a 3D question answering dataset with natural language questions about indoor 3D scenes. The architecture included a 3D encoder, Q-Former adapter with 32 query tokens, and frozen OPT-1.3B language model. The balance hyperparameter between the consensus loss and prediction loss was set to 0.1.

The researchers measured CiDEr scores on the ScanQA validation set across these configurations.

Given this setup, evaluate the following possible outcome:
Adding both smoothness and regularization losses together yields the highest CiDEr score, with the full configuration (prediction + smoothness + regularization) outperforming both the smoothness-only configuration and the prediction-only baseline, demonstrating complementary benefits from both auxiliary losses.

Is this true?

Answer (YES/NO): YES